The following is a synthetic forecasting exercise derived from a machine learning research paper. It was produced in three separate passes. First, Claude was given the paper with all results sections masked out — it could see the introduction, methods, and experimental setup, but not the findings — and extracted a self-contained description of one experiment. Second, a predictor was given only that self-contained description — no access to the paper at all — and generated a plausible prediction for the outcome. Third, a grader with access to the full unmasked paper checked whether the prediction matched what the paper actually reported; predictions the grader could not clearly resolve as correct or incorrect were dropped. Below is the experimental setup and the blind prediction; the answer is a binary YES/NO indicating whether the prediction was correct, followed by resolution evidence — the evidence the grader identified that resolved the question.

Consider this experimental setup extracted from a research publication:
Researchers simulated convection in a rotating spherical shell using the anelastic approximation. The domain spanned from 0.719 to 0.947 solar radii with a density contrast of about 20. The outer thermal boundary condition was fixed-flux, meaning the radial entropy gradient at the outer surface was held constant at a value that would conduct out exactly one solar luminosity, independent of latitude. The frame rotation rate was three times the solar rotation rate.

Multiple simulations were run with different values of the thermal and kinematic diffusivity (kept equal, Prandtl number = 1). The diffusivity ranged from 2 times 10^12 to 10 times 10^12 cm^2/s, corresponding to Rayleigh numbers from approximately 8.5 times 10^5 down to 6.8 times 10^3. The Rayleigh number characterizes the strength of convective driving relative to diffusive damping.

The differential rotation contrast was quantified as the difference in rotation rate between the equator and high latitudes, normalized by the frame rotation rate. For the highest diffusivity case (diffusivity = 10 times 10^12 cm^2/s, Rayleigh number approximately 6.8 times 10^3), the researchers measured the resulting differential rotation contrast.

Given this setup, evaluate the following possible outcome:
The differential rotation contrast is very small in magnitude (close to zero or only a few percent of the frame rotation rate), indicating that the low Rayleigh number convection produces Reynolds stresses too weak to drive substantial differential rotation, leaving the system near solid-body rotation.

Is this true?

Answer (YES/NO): YES